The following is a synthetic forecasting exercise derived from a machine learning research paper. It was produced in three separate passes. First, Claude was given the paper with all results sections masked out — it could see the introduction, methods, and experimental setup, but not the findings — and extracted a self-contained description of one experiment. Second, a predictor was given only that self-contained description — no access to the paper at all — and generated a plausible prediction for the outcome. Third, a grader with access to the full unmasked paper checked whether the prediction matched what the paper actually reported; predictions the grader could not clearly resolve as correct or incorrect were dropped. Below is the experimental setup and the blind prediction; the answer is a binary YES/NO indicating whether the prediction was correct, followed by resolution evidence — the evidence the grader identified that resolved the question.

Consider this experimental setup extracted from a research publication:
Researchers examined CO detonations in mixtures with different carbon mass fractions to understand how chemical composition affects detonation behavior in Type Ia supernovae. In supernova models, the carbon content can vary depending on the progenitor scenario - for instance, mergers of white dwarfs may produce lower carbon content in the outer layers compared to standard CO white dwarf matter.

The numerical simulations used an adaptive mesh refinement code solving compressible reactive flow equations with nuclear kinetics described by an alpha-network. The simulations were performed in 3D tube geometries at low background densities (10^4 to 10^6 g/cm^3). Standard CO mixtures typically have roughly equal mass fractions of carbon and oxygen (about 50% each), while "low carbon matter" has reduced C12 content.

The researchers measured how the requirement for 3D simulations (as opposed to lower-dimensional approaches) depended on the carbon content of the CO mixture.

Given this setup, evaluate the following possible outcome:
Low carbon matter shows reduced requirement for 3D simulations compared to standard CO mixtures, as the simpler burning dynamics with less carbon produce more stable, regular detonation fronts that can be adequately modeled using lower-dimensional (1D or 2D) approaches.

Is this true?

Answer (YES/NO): NO